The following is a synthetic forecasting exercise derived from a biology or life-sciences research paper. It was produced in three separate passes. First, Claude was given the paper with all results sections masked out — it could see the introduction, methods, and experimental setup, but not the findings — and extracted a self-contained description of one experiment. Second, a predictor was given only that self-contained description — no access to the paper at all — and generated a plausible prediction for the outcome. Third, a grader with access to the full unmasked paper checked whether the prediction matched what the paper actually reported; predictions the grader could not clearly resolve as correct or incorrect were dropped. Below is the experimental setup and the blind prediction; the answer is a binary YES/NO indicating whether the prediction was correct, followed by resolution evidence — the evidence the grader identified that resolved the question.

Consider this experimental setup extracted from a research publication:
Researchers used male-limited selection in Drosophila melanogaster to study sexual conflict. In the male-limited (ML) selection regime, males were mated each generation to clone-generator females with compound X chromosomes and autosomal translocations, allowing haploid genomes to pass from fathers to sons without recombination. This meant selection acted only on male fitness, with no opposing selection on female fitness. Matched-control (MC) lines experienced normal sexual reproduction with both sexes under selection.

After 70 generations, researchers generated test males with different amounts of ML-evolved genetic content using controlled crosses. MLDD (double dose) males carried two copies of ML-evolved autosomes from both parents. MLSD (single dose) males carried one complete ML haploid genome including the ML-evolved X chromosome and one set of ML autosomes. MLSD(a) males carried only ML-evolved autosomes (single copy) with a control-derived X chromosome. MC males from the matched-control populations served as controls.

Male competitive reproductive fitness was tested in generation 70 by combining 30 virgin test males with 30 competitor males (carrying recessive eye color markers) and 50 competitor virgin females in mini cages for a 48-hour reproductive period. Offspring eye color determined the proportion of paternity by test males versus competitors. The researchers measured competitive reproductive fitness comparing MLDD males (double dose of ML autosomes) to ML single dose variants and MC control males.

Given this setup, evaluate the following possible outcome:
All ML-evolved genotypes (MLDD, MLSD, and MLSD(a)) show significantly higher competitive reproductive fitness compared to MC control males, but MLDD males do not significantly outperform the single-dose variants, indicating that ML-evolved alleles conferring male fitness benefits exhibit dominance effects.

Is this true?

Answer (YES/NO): NO